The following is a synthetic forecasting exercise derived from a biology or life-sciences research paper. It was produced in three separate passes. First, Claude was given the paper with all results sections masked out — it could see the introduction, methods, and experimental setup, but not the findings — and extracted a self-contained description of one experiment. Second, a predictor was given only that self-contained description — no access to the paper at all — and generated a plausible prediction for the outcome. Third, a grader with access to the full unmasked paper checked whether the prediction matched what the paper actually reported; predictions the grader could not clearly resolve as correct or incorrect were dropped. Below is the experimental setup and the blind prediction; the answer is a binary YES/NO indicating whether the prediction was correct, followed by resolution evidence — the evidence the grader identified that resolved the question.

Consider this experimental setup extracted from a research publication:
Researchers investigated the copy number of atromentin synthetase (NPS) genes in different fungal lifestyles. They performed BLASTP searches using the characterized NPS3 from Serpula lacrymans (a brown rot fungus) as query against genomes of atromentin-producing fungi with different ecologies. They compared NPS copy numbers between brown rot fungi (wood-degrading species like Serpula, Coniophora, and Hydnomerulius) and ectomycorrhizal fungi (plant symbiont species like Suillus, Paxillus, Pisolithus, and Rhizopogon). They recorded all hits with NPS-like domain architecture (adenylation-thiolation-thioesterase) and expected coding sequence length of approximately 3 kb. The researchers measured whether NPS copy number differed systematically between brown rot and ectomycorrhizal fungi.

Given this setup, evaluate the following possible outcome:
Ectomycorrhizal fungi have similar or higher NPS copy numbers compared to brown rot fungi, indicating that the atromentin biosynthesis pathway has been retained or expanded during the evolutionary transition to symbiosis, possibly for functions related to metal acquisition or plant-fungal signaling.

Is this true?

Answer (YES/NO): YES